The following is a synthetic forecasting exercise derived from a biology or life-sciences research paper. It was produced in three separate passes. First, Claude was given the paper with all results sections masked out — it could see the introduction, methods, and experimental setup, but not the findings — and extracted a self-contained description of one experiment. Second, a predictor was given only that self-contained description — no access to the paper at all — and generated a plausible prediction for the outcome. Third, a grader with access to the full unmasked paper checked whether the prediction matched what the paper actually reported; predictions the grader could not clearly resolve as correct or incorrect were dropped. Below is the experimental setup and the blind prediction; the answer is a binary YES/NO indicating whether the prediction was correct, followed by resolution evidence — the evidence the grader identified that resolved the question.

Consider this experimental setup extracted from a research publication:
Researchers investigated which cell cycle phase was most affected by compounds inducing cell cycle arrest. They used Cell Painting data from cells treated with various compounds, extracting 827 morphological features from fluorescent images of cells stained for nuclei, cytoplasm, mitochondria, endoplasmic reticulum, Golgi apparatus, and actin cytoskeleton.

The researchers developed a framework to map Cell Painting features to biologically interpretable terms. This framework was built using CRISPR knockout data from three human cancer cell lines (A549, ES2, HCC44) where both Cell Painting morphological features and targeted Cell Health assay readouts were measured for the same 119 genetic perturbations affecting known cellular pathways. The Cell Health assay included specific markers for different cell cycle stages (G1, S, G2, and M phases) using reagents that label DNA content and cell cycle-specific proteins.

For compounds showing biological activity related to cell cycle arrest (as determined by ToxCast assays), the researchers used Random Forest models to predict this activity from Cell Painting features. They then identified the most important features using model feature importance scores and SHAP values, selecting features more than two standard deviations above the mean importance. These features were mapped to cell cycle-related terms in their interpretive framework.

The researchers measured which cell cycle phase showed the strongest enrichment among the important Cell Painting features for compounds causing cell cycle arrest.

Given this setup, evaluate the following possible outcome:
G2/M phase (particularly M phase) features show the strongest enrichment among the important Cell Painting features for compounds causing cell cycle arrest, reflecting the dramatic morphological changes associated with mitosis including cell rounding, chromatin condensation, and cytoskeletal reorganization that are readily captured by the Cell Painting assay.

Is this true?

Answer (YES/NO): NO